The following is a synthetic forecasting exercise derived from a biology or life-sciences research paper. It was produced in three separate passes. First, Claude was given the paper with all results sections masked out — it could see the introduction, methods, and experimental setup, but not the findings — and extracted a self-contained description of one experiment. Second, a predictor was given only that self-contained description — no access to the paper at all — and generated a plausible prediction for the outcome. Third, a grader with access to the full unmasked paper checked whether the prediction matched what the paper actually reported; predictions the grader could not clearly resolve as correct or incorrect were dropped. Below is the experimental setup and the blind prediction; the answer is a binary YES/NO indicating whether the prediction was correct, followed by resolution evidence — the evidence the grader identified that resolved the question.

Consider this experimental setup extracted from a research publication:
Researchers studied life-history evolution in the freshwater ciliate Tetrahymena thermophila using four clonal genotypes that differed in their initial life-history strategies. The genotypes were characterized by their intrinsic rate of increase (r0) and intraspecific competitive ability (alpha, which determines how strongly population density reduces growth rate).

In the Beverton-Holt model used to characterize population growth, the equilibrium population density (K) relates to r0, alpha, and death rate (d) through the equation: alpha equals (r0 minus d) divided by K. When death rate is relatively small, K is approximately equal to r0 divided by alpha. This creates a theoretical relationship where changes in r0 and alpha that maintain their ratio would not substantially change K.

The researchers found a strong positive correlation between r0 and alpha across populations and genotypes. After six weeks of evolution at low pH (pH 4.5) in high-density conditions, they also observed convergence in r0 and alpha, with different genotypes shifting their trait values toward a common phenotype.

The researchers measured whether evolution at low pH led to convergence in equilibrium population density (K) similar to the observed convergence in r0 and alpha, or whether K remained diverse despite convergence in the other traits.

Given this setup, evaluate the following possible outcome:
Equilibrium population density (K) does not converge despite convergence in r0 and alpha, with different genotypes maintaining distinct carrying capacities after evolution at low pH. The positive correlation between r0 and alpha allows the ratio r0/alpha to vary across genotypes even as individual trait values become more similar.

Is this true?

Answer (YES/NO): YES